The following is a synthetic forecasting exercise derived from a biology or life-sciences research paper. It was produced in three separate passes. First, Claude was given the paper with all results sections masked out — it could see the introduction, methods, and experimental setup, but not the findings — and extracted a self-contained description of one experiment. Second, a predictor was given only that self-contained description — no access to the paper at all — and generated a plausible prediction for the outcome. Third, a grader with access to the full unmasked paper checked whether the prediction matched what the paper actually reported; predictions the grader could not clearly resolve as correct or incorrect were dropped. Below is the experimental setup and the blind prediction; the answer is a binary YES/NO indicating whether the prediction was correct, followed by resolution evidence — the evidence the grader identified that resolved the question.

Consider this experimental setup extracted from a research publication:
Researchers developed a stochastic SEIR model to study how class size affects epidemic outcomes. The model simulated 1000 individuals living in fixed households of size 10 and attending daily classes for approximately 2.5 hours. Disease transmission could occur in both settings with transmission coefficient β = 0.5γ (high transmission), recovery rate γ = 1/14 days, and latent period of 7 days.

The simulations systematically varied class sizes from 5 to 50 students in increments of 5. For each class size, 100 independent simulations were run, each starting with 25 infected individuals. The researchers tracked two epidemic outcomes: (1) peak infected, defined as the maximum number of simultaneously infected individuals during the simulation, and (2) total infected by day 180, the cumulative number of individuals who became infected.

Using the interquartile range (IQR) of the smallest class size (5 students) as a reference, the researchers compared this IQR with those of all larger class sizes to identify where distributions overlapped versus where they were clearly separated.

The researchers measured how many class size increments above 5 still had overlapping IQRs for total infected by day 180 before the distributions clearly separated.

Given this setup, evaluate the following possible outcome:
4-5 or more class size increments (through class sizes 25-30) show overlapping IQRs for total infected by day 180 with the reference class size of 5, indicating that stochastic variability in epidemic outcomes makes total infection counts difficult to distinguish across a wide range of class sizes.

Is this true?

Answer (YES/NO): NO